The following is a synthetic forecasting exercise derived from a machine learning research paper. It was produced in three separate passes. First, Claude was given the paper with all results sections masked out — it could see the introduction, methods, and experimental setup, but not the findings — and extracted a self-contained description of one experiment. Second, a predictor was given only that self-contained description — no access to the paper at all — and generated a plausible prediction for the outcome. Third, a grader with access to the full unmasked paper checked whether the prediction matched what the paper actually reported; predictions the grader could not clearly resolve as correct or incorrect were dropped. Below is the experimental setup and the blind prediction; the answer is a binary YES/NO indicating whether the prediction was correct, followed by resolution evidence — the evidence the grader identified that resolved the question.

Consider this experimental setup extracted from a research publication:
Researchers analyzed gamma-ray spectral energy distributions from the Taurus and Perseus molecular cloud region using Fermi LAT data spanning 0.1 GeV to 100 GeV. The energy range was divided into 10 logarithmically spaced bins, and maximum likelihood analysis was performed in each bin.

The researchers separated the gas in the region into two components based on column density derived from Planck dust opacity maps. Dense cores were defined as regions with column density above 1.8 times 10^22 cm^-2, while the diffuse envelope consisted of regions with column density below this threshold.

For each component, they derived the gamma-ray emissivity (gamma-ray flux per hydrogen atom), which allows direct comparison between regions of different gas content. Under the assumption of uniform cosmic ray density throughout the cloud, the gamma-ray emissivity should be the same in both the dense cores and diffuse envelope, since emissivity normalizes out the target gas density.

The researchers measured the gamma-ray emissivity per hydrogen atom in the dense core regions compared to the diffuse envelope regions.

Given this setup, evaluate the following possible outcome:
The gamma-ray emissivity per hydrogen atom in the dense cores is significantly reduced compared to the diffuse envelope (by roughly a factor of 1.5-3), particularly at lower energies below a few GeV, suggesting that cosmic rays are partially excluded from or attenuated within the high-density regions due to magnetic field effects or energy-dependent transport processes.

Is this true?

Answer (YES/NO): YES